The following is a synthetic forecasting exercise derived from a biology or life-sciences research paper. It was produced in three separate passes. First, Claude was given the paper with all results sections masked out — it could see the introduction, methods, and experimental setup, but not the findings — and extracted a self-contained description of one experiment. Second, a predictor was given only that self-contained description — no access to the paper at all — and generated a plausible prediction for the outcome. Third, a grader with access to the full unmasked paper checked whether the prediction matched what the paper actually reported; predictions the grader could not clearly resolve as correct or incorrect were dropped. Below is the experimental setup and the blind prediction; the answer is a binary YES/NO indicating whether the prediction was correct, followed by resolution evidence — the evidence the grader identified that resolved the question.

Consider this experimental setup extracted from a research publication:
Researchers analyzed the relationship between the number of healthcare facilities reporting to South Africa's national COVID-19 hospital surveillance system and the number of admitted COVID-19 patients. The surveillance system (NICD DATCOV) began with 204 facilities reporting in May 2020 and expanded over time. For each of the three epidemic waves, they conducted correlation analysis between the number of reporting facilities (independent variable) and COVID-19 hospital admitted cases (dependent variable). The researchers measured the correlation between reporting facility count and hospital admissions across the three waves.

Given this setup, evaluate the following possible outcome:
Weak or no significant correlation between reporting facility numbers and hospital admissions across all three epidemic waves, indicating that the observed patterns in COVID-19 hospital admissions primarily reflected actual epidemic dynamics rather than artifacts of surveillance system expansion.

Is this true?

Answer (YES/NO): NO